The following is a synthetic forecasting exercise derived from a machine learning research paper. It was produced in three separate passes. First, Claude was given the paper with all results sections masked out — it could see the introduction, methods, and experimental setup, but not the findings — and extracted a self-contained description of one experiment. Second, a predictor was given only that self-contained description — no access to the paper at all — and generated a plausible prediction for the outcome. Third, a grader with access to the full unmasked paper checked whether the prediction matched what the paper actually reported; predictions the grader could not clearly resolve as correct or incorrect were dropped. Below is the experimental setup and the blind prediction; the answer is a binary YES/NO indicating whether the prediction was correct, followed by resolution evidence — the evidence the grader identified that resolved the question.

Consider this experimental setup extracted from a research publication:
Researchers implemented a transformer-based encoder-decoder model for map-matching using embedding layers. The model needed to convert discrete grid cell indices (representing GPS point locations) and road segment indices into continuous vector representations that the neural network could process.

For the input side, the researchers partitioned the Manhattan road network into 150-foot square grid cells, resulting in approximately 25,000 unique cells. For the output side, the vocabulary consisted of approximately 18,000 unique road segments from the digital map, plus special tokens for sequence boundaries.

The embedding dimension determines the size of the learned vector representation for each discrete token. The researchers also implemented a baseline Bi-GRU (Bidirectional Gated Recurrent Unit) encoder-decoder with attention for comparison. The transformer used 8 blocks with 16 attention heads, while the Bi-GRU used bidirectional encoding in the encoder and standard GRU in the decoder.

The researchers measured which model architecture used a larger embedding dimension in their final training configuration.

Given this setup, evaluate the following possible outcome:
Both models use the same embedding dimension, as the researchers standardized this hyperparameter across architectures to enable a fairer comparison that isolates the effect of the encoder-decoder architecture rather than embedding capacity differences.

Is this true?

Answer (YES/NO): NO